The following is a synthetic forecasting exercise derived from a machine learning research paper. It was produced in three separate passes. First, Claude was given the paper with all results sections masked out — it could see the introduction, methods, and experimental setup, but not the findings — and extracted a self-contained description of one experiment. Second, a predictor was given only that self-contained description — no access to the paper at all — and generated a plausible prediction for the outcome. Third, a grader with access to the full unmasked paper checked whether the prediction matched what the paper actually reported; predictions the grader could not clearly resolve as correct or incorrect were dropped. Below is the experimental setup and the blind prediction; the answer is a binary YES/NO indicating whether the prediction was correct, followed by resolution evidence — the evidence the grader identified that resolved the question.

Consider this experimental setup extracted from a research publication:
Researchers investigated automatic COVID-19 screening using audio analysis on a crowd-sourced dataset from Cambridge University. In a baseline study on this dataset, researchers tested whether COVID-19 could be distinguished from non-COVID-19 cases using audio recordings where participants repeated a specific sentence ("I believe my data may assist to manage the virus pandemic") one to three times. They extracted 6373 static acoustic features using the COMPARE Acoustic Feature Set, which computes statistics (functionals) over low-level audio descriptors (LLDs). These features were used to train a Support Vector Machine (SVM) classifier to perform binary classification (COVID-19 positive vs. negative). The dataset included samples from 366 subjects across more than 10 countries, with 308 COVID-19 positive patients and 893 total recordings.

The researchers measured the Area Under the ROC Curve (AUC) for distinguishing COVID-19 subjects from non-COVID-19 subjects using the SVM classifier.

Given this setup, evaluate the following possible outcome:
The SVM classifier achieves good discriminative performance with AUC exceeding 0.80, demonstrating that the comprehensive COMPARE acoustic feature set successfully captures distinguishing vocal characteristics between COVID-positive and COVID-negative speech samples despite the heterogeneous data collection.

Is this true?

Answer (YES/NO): NO